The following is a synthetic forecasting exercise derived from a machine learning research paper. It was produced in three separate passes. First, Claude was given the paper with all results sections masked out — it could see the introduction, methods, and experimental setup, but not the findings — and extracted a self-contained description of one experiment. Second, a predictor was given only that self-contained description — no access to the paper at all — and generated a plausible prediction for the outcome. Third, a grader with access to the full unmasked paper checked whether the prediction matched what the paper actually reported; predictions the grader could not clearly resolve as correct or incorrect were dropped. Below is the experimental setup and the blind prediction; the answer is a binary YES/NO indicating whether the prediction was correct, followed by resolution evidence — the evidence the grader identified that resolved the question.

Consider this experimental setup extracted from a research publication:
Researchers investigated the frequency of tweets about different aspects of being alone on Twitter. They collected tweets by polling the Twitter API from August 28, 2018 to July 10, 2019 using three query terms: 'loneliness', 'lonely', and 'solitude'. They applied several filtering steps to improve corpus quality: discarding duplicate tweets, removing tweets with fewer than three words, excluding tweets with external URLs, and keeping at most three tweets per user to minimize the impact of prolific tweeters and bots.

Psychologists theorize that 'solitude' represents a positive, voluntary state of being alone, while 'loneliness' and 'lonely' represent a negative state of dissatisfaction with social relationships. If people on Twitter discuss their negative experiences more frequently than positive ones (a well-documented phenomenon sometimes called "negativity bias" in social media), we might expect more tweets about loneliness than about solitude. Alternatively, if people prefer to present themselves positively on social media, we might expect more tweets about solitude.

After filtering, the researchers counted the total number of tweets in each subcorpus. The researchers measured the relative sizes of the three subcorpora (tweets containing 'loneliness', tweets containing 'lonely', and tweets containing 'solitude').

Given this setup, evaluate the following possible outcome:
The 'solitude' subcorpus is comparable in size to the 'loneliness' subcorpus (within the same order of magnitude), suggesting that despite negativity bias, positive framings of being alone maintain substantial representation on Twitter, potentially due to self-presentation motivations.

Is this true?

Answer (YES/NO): NO